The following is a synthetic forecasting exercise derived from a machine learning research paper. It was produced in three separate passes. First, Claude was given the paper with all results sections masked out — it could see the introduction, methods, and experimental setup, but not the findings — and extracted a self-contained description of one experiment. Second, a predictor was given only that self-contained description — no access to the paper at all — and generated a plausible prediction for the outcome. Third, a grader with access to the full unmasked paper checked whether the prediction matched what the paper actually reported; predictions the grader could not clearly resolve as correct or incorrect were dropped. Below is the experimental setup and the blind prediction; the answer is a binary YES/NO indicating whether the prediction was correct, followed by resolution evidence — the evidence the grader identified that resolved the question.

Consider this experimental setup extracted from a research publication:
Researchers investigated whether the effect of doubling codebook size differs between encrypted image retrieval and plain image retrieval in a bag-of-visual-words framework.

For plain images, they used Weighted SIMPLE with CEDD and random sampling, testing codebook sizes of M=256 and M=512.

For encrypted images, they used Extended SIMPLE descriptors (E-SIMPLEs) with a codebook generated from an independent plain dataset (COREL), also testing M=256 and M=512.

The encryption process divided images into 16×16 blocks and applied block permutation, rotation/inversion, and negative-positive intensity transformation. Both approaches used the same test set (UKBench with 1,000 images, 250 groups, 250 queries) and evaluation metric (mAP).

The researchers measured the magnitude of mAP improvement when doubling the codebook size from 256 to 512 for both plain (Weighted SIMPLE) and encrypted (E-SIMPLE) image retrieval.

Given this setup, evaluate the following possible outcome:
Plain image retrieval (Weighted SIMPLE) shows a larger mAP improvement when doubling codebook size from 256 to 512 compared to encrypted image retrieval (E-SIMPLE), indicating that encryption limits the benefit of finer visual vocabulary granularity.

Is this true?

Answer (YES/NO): YES